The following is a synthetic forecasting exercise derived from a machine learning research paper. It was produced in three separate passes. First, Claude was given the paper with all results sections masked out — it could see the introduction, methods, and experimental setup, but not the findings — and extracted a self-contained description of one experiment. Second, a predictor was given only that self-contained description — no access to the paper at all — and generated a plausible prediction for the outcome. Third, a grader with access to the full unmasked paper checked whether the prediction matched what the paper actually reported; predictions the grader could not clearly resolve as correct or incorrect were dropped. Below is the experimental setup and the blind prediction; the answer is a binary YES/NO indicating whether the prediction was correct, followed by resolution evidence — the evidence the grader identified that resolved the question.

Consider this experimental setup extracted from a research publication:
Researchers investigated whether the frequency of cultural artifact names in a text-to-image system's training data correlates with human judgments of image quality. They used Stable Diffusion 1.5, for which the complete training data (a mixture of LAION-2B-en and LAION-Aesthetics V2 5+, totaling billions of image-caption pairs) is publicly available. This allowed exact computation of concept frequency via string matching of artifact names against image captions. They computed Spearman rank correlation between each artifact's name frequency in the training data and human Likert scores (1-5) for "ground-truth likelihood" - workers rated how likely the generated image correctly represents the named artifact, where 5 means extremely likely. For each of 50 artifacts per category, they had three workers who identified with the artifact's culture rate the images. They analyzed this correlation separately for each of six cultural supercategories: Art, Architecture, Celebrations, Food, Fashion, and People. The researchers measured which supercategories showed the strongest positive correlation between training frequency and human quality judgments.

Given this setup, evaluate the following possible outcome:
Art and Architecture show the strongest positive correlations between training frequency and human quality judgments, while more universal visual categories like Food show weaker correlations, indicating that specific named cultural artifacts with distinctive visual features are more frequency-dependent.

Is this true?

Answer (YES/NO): NO